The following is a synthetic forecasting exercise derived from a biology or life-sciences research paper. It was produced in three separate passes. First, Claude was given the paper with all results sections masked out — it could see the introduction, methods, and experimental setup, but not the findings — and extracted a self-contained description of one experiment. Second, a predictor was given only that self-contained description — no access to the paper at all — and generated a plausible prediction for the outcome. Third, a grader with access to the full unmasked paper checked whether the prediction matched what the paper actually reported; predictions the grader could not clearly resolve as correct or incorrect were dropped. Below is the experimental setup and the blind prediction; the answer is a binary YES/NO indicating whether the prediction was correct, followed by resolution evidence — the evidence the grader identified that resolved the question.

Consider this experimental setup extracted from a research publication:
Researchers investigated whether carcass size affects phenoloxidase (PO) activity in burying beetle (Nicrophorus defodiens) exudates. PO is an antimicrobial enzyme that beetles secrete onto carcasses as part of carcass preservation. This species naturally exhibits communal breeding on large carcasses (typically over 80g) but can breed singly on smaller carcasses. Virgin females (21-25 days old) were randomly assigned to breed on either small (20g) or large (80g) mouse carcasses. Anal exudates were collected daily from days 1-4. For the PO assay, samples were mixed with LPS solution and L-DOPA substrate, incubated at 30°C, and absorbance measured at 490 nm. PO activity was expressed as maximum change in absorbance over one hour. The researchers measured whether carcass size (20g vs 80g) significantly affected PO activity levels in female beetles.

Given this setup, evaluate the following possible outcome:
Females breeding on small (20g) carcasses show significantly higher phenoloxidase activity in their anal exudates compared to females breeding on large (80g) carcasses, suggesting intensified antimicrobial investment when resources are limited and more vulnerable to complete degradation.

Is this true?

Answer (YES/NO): NO